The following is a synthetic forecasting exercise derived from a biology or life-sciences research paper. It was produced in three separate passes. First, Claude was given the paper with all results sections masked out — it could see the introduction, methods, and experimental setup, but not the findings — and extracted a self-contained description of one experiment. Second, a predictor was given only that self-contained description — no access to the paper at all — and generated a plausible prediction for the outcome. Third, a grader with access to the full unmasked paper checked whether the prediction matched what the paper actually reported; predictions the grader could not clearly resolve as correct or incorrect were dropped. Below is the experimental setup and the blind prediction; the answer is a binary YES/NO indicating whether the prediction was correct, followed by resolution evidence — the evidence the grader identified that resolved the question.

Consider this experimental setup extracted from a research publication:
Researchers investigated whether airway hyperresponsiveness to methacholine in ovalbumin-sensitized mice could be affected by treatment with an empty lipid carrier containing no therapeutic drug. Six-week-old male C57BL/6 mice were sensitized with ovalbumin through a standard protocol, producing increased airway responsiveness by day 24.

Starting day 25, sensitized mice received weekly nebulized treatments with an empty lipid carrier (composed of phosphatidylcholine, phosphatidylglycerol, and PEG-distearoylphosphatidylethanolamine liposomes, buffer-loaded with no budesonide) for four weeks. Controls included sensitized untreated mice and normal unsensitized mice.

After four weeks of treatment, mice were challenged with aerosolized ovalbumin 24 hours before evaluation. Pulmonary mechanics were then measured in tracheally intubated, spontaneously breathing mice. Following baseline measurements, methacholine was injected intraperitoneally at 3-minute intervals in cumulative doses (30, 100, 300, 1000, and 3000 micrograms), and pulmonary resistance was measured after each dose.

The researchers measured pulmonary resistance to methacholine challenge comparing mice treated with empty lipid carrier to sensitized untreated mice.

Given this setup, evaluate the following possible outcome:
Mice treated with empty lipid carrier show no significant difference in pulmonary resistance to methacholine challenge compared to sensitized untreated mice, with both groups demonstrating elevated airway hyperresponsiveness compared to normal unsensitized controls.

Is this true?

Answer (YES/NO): YES